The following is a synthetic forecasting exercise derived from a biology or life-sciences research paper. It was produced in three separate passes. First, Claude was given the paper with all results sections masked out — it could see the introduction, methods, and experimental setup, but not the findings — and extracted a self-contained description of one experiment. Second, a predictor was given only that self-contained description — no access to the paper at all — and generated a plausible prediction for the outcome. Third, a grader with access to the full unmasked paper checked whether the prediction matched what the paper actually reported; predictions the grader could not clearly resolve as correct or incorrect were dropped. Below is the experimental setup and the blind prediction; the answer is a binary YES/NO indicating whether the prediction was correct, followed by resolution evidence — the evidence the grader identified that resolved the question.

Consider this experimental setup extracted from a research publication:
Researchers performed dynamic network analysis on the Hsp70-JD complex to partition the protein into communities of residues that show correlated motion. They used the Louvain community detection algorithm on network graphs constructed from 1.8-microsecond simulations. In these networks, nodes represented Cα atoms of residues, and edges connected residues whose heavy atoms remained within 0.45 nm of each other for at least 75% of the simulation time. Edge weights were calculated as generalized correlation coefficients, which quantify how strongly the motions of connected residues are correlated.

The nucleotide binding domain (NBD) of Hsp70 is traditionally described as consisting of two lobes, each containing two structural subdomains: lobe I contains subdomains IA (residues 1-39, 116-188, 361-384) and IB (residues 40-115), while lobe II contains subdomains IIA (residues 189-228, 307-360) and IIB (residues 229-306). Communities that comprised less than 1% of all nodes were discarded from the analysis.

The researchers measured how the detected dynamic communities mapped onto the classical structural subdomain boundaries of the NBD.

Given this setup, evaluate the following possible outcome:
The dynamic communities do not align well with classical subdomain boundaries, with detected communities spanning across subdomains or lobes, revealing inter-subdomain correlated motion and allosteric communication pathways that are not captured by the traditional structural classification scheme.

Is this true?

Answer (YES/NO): NO